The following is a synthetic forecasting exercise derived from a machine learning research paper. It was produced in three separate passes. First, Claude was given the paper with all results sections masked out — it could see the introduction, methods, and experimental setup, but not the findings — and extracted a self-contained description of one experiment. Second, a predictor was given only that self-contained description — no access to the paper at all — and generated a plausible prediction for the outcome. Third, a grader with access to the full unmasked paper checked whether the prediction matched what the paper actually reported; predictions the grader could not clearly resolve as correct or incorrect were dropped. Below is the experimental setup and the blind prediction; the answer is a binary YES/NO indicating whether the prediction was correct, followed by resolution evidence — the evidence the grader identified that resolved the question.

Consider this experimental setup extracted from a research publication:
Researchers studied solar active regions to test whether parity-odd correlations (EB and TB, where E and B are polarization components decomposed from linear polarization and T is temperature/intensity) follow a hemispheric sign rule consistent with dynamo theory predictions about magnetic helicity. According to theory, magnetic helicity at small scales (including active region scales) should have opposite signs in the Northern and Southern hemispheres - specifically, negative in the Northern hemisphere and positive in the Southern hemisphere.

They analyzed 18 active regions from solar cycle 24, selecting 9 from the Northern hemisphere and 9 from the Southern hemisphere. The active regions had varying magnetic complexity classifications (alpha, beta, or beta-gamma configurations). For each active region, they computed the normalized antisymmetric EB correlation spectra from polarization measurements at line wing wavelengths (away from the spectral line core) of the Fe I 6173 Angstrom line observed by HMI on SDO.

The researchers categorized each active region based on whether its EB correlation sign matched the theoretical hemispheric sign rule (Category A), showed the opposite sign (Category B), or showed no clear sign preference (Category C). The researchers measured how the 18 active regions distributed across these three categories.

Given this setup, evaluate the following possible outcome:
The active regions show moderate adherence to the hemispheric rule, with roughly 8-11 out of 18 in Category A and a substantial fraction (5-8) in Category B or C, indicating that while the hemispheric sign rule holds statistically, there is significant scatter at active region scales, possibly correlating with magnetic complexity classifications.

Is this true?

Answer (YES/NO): NO